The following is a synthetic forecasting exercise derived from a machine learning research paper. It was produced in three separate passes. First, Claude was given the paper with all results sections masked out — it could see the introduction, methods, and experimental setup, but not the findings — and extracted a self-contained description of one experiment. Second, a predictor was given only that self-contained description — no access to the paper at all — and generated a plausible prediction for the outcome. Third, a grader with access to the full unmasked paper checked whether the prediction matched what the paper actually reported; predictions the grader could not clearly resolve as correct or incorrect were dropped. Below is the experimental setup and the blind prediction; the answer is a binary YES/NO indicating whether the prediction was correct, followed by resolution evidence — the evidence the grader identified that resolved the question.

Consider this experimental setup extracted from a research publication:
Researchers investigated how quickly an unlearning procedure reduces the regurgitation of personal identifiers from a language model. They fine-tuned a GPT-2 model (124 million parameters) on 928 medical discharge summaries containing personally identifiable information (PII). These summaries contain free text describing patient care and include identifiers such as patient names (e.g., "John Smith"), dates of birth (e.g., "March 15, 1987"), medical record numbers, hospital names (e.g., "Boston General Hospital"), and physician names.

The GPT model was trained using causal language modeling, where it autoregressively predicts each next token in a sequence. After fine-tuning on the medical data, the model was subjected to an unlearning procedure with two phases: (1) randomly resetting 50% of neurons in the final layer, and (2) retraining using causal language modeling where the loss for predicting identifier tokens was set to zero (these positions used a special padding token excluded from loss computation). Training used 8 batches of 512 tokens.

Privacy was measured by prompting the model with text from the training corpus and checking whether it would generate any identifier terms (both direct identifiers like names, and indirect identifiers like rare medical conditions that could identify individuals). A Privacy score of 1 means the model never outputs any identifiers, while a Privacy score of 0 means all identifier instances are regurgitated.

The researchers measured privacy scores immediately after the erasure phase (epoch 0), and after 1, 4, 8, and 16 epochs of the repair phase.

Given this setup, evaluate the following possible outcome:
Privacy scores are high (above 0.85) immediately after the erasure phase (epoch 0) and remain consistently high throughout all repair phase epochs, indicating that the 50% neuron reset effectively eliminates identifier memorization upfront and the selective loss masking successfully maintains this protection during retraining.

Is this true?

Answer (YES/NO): NO